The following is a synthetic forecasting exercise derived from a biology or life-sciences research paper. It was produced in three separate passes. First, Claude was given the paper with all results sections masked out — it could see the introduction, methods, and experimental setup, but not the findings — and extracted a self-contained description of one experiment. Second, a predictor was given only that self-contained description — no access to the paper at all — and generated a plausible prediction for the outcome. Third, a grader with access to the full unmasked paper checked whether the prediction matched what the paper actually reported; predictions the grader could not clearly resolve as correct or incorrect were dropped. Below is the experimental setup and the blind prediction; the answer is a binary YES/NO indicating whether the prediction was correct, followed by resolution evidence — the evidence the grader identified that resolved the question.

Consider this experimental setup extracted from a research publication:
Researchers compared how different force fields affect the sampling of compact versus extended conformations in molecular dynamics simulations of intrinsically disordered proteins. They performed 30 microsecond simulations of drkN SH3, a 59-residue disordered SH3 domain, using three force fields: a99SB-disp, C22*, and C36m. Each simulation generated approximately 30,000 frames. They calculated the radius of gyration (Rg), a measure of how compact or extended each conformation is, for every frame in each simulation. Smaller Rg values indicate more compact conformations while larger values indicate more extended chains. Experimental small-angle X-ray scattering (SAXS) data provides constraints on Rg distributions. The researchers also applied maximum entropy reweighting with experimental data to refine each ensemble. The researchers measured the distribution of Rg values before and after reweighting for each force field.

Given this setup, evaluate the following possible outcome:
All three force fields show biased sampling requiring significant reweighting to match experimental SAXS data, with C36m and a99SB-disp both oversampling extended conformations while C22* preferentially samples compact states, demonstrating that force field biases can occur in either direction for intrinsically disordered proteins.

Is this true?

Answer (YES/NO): NO